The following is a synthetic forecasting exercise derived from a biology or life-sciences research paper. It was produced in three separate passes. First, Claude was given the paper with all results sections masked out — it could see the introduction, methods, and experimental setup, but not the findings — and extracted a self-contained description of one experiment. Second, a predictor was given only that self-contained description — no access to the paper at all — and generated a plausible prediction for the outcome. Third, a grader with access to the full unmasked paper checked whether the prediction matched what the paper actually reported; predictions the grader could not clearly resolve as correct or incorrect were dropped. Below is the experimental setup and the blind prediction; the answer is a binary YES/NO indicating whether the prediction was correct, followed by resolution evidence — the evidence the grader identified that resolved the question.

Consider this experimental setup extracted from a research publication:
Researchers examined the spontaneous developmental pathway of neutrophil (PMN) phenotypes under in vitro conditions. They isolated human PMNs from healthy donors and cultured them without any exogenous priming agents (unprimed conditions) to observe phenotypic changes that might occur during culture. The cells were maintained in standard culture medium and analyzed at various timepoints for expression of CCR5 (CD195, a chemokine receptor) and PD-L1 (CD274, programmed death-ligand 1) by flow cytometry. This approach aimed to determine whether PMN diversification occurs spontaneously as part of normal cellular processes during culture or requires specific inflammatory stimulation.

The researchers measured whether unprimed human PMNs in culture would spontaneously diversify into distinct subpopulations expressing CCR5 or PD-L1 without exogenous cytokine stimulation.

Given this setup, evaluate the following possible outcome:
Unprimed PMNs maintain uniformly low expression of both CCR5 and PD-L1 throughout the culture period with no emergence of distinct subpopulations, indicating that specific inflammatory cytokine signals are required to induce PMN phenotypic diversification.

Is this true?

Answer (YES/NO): NO